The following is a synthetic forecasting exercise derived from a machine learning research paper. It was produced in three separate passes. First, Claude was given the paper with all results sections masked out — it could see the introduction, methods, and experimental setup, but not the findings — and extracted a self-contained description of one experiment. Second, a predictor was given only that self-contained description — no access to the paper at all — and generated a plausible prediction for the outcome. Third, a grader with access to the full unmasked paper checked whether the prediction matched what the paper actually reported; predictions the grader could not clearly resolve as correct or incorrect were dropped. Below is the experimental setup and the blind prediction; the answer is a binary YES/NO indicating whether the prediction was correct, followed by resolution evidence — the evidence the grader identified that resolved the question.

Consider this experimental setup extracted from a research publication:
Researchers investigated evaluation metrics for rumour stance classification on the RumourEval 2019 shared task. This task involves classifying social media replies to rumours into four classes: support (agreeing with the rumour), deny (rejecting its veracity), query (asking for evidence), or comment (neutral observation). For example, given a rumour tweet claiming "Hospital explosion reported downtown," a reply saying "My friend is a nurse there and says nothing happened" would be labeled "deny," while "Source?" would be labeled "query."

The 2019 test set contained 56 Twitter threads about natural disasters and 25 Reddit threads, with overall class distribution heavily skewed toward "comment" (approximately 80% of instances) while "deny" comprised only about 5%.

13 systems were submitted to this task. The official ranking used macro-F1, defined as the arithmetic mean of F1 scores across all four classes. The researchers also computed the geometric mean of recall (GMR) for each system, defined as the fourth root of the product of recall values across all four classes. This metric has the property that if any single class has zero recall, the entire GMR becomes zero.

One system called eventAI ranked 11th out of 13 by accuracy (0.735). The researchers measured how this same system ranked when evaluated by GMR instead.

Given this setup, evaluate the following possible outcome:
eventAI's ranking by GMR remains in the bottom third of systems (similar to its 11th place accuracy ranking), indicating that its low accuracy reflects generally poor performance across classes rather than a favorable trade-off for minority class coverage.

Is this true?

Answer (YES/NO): NO